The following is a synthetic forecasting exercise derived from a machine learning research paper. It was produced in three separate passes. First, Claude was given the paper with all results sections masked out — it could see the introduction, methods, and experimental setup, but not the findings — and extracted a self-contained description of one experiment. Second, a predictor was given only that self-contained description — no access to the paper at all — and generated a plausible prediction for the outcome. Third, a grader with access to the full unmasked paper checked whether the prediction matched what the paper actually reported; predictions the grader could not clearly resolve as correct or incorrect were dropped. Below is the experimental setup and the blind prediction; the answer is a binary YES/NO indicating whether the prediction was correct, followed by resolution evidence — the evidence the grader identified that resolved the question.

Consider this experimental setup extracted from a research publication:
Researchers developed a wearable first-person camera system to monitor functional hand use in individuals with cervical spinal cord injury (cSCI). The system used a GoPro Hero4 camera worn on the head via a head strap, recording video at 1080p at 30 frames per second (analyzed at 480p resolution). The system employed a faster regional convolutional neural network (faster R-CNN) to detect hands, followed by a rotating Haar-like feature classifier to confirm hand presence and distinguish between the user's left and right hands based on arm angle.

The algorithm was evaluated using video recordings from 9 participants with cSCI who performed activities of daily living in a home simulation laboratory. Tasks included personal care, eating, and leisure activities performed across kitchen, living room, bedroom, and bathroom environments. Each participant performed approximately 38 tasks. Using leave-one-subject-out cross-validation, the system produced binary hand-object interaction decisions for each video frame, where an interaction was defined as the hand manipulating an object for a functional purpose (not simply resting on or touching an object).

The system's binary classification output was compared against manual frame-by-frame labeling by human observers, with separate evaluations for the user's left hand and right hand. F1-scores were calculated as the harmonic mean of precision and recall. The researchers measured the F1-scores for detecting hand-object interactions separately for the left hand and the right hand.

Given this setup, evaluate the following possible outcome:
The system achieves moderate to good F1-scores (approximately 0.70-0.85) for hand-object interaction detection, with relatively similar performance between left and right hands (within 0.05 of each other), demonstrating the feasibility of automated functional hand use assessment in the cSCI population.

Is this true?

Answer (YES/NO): YES